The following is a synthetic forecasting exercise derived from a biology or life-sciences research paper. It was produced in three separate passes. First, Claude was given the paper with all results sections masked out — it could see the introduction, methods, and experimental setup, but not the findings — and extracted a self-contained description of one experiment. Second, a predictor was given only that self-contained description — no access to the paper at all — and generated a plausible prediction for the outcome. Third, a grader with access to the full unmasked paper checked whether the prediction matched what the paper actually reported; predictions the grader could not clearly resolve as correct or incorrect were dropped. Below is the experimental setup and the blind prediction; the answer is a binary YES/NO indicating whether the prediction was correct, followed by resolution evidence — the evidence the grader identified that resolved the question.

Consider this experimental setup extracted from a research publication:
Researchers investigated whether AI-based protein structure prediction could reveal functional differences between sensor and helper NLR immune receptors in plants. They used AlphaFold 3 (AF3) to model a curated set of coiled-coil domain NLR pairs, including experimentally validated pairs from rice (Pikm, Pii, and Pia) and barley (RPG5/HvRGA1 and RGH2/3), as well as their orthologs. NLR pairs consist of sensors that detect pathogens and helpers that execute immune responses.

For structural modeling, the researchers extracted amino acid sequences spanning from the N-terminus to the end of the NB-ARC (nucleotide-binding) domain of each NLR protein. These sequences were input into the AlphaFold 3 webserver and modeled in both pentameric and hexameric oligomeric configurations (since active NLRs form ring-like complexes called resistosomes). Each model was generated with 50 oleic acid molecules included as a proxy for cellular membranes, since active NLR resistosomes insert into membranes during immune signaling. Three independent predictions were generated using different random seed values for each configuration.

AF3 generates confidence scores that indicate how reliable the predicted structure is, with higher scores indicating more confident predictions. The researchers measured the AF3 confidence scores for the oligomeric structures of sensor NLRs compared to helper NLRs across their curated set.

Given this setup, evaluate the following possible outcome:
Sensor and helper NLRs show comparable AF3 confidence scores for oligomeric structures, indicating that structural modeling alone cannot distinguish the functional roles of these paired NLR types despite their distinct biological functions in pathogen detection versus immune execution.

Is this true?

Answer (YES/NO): NO